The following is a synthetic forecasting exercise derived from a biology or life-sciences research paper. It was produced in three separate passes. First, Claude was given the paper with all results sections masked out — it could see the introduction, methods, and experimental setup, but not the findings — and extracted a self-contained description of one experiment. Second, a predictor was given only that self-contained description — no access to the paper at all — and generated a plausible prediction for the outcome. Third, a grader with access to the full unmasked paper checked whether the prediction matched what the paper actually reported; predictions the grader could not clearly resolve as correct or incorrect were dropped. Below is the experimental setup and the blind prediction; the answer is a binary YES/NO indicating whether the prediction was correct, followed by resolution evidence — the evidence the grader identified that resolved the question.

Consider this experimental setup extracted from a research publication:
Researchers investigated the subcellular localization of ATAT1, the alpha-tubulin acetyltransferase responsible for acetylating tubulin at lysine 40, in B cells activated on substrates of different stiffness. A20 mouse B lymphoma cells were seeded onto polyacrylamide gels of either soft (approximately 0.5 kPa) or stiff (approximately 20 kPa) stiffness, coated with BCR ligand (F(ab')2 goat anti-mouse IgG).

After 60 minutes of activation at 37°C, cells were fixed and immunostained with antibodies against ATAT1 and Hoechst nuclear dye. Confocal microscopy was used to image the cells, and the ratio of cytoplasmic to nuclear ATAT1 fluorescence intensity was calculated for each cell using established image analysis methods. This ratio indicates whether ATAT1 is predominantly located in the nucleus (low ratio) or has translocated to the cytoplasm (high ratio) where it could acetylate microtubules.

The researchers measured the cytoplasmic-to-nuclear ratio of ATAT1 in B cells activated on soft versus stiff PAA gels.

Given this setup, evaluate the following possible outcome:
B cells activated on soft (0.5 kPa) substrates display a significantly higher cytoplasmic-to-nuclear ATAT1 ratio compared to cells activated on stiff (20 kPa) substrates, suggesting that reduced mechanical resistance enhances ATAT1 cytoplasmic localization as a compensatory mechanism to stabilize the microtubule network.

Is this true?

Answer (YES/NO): NO